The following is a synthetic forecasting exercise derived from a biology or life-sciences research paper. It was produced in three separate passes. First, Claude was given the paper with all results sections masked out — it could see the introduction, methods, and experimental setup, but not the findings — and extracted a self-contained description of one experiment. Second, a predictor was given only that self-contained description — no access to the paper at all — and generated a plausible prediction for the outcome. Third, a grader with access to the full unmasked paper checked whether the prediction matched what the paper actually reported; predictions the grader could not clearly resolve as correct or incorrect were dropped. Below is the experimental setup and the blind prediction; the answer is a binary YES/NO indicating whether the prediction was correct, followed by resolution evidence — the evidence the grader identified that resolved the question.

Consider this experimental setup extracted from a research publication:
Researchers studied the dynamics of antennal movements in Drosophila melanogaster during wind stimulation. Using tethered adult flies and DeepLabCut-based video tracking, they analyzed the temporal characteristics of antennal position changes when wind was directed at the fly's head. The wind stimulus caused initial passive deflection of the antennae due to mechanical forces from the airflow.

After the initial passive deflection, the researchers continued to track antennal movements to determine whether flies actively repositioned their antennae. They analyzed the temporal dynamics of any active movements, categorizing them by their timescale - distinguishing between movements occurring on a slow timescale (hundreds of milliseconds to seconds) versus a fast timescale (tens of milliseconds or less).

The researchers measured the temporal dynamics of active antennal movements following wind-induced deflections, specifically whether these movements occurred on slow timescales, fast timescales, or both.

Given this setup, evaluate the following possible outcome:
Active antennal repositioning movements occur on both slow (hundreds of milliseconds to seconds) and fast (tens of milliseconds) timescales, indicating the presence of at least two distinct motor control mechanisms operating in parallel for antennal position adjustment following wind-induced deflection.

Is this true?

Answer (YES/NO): NO